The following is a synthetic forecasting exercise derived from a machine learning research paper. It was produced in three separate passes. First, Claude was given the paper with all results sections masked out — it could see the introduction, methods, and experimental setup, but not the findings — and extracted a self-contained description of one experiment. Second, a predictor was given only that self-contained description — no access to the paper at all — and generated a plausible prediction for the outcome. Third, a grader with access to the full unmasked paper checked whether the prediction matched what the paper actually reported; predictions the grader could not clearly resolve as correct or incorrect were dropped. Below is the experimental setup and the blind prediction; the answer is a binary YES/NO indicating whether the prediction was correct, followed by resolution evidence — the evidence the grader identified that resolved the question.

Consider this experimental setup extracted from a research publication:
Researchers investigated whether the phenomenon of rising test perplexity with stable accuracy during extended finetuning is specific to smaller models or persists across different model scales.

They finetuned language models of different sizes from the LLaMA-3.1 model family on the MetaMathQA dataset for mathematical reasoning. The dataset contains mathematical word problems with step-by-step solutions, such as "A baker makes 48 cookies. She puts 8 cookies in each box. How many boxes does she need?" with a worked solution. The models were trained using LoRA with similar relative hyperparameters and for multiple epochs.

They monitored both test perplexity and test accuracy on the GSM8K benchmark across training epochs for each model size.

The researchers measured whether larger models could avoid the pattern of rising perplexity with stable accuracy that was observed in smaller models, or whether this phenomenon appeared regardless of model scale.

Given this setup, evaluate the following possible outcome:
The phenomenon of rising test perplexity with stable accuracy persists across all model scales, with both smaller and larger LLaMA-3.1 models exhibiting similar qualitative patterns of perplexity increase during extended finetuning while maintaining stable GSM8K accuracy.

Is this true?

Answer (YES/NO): NO